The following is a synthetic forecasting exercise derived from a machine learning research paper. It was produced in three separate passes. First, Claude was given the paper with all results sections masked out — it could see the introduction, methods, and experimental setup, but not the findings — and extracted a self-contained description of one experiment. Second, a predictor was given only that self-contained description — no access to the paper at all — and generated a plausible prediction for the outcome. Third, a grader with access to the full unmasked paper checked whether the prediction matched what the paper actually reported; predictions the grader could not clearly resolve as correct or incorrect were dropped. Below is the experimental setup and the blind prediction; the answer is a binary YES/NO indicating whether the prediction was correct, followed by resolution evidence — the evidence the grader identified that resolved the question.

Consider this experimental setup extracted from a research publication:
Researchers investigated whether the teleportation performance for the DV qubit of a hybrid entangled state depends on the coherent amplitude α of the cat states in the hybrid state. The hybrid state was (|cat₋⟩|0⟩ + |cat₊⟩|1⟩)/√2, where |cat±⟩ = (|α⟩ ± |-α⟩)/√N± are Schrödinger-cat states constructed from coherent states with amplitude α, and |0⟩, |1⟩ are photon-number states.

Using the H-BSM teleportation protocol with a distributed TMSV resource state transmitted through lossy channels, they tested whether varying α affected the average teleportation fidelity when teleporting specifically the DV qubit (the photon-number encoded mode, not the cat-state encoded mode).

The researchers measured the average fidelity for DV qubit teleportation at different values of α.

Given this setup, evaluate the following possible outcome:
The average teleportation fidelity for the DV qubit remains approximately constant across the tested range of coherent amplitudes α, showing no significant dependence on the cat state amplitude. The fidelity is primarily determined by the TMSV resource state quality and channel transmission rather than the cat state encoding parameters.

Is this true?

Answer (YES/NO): YES